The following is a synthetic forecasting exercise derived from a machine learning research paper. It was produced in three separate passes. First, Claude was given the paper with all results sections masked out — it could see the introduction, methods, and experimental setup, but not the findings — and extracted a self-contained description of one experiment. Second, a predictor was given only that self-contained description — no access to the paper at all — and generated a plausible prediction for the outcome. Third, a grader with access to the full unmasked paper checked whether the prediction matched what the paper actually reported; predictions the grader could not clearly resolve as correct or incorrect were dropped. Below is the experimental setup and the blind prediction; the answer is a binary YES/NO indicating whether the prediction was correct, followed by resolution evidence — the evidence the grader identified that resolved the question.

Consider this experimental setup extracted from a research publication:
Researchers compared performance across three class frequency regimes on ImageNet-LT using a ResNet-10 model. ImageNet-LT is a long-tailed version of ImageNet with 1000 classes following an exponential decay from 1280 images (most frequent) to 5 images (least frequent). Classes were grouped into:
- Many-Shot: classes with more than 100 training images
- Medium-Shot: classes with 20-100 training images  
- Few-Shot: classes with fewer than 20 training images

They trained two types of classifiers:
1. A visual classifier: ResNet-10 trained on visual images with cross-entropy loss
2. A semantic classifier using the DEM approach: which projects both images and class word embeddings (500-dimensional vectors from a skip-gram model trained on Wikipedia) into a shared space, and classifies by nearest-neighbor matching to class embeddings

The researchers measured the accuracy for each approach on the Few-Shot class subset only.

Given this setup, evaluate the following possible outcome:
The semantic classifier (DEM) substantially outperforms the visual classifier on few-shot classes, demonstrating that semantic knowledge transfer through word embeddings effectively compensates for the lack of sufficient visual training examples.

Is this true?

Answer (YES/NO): YES